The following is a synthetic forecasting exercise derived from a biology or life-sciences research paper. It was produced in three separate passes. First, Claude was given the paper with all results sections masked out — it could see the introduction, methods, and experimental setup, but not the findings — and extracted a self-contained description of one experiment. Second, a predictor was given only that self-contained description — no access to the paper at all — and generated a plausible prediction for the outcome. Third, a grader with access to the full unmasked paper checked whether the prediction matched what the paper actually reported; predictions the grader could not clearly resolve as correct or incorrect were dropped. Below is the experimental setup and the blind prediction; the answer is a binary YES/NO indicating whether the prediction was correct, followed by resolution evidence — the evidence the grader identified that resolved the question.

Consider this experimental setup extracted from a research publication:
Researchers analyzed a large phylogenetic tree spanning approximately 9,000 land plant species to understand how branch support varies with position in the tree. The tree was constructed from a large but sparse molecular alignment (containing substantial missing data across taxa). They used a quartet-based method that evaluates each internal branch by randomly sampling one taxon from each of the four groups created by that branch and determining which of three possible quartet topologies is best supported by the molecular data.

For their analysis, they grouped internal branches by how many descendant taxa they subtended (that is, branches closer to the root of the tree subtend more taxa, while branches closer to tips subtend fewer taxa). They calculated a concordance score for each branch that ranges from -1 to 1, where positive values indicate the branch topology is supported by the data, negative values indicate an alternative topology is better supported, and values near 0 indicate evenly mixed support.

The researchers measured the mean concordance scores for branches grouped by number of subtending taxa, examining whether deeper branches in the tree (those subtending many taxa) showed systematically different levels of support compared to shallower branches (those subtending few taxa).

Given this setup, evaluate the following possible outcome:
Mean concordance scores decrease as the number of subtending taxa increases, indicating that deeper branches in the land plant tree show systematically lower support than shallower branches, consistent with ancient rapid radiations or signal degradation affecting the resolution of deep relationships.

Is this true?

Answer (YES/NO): NO